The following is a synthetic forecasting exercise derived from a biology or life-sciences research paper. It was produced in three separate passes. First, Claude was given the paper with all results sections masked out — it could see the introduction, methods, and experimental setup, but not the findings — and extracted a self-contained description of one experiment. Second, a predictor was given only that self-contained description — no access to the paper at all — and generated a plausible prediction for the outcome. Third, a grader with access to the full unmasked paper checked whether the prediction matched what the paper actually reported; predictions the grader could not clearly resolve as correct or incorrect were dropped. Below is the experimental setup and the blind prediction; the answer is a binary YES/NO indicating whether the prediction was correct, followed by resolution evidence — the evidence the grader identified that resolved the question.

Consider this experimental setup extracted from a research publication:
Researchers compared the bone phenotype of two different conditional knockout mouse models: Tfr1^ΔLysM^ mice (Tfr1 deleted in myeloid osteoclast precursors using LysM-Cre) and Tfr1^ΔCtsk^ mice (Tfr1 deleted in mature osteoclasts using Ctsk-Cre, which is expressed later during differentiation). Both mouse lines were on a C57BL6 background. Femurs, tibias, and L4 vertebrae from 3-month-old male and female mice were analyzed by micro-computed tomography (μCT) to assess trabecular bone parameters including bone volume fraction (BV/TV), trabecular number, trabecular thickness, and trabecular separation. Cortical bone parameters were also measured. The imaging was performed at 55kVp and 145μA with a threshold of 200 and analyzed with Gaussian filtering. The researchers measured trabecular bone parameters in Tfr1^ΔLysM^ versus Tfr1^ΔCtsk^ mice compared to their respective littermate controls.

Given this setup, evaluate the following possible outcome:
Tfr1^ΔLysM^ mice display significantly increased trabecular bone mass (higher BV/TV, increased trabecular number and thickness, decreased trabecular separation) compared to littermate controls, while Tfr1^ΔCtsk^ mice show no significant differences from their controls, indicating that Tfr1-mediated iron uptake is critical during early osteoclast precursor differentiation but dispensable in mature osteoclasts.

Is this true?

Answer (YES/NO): NO